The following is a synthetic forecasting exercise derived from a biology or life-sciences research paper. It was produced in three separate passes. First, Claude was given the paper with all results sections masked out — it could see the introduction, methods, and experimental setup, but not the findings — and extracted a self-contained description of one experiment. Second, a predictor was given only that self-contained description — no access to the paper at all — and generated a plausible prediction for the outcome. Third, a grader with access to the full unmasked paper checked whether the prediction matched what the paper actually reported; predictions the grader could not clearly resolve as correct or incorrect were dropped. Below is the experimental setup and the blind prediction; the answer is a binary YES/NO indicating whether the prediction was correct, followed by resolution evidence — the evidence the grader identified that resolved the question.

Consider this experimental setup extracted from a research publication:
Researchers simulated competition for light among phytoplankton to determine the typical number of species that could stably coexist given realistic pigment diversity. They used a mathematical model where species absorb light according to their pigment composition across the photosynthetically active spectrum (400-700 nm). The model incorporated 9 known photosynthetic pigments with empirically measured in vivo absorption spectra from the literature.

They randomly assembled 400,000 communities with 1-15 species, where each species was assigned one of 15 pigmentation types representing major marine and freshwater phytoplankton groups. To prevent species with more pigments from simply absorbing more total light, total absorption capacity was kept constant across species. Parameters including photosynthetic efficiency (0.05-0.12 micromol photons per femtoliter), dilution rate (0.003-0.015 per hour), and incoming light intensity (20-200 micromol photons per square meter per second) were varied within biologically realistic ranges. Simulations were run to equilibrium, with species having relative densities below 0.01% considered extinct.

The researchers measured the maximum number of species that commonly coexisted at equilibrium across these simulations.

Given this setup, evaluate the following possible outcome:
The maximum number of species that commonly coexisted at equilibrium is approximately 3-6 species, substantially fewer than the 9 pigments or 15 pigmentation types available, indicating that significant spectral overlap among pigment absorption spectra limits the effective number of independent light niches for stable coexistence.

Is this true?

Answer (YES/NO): NO